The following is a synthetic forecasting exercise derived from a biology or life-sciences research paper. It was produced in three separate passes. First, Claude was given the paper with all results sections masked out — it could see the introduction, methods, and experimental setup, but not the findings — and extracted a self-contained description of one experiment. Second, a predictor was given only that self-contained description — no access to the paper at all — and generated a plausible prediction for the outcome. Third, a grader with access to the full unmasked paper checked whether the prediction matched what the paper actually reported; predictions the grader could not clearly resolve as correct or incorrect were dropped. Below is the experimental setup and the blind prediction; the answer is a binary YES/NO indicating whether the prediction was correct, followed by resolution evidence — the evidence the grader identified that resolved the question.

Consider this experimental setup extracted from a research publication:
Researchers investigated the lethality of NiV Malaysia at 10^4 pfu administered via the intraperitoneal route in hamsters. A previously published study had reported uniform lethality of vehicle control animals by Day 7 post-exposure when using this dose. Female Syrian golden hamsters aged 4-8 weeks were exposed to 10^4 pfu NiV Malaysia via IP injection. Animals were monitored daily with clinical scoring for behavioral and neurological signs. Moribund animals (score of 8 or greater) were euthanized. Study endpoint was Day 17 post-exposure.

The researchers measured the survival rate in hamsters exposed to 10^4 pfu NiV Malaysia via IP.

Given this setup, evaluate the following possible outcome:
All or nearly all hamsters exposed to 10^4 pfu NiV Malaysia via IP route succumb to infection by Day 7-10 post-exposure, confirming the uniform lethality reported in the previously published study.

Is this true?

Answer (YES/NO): NO